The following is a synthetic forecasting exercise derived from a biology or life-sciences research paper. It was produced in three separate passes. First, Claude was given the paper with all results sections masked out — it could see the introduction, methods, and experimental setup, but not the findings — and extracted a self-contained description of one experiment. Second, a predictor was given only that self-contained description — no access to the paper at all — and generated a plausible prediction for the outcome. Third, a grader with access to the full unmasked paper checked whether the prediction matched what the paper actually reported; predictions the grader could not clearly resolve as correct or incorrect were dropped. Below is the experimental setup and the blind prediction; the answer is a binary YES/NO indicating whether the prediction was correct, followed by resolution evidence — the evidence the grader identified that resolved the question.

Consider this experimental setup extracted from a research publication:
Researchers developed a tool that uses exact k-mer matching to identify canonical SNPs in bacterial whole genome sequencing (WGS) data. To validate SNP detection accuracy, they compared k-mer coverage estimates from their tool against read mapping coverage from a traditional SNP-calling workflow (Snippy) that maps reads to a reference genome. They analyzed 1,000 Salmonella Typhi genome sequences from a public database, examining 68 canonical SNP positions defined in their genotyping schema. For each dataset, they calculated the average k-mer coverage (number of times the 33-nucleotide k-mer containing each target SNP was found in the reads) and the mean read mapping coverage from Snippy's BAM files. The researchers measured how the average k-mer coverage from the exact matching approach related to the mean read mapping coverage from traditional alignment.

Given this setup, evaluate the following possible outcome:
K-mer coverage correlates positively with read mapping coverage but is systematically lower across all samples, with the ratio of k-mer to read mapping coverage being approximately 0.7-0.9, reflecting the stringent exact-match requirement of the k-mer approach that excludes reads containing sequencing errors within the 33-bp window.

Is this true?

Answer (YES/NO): YES